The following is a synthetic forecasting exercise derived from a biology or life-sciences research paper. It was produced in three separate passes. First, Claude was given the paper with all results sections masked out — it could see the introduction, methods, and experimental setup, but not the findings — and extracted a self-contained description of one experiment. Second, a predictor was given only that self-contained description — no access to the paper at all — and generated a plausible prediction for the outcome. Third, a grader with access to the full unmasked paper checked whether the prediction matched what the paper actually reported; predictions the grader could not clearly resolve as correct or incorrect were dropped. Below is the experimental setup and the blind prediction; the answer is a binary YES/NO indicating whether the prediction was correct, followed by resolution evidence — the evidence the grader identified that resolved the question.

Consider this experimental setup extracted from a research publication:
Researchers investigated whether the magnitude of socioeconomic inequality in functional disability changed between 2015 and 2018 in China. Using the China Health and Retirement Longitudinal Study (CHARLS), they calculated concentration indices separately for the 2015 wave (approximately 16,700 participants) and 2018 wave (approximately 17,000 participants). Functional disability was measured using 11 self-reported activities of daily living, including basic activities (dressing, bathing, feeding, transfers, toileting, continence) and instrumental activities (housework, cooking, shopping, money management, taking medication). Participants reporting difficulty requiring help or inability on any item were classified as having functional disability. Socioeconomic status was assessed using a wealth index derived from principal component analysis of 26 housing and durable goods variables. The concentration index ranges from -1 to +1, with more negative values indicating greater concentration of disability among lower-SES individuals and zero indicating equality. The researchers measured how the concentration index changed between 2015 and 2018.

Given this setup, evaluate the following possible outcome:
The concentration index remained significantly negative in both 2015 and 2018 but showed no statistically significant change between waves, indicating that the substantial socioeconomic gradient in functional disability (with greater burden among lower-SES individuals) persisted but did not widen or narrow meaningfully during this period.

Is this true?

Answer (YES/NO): NO